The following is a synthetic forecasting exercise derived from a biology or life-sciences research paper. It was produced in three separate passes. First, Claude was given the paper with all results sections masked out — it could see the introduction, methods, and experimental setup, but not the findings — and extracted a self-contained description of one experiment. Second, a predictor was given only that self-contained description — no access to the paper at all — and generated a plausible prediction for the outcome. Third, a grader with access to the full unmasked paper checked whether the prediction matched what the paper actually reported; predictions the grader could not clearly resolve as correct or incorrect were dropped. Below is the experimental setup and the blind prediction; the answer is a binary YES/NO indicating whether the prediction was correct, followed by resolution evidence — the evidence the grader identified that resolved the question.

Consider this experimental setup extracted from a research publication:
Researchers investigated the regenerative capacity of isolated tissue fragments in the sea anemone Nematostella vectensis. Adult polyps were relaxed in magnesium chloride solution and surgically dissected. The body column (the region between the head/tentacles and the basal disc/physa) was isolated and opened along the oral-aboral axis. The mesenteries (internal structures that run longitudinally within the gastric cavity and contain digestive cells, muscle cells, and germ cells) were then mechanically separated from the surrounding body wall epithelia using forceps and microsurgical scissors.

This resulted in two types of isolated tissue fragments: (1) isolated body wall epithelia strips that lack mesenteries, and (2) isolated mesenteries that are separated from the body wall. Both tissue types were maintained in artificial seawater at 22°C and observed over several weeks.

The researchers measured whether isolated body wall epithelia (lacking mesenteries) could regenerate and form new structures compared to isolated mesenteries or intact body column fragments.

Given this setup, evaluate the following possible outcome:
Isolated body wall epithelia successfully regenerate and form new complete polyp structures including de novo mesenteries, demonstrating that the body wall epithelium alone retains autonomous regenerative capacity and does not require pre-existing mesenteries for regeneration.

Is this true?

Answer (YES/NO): NO